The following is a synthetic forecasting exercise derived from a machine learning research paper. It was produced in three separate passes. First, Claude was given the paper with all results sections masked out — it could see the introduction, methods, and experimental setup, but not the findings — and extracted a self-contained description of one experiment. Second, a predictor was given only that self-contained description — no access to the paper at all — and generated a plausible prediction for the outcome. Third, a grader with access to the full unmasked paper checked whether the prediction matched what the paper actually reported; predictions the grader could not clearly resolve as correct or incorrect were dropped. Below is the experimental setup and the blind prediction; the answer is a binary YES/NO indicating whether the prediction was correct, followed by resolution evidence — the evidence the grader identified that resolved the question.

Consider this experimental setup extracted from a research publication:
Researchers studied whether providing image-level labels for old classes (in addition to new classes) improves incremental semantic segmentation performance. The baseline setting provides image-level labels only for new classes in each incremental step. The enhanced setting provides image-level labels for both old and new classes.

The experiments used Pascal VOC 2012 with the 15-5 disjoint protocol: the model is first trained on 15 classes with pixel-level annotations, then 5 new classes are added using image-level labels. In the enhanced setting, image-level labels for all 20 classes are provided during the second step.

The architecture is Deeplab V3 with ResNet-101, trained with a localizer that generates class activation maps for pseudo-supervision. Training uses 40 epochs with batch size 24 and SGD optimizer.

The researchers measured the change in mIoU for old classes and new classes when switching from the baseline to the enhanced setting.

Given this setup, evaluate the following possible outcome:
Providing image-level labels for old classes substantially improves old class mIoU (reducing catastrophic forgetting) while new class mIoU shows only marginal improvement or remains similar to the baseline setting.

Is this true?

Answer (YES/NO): NO